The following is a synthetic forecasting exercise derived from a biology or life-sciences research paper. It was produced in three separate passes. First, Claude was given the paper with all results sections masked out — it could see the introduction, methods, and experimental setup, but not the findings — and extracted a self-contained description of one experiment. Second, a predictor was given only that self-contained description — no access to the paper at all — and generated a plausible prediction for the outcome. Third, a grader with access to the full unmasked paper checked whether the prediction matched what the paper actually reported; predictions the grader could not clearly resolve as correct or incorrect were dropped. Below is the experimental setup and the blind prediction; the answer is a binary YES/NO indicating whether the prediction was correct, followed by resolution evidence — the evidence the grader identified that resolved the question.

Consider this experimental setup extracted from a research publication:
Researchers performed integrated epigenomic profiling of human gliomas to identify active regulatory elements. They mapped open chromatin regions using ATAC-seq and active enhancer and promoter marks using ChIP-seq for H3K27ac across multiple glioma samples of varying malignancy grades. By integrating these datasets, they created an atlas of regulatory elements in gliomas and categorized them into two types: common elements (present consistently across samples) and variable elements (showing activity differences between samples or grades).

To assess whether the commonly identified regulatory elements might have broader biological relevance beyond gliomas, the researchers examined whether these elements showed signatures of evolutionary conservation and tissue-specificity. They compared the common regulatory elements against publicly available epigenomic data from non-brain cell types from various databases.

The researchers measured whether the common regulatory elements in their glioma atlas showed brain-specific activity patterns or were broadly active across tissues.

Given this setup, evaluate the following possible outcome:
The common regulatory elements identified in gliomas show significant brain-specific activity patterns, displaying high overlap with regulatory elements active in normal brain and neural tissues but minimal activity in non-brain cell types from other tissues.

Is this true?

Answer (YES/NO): NO